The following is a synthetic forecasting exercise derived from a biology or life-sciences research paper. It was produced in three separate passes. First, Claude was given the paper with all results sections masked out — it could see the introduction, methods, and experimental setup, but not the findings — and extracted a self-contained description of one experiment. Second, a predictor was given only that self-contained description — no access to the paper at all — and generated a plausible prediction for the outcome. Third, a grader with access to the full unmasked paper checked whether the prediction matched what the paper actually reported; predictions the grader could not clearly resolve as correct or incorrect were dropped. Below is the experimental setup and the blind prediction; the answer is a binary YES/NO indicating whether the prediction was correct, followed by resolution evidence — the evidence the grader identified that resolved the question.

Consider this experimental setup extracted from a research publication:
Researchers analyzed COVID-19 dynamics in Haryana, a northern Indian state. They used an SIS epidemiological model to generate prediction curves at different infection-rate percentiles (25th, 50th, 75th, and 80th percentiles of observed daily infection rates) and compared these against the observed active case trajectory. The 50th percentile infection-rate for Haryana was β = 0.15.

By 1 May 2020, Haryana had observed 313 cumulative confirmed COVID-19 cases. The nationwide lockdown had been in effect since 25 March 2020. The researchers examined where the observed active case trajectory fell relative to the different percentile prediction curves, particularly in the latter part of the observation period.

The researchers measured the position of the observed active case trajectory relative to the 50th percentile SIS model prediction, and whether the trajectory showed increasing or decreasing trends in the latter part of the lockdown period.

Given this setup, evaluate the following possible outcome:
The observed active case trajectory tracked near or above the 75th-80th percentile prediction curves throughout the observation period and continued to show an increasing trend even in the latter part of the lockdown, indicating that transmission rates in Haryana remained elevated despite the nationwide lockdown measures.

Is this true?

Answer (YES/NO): NO